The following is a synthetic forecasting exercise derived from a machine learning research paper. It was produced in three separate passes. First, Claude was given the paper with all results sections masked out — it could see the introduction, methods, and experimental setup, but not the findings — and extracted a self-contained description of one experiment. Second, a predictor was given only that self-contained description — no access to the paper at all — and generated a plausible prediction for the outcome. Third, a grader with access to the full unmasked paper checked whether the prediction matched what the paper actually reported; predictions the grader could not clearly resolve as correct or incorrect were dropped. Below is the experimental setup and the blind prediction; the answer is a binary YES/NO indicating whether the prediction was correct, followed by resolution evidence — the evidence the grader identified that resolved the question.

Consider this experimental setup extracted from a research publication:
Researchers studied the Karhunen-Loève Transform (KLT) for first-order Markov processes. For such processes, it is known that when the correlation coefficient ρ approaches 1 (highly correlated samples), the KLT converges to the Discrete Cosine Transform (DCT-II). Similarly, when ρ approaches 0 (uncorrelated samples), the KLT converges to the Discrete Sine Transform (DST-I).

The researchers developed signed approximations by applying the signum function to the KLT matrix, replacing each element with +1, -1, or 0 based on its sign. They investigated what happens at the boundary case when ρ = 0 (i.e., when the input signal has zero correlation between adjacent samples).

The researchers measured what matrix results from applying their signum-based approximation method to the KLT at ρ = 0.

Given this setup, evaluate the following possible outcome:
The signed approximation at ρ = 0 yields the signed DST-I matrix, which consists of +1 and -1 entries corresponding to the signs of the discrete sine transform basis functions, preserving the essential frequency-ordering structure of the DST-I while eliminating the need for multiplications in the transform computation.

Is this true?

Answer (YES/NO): NO